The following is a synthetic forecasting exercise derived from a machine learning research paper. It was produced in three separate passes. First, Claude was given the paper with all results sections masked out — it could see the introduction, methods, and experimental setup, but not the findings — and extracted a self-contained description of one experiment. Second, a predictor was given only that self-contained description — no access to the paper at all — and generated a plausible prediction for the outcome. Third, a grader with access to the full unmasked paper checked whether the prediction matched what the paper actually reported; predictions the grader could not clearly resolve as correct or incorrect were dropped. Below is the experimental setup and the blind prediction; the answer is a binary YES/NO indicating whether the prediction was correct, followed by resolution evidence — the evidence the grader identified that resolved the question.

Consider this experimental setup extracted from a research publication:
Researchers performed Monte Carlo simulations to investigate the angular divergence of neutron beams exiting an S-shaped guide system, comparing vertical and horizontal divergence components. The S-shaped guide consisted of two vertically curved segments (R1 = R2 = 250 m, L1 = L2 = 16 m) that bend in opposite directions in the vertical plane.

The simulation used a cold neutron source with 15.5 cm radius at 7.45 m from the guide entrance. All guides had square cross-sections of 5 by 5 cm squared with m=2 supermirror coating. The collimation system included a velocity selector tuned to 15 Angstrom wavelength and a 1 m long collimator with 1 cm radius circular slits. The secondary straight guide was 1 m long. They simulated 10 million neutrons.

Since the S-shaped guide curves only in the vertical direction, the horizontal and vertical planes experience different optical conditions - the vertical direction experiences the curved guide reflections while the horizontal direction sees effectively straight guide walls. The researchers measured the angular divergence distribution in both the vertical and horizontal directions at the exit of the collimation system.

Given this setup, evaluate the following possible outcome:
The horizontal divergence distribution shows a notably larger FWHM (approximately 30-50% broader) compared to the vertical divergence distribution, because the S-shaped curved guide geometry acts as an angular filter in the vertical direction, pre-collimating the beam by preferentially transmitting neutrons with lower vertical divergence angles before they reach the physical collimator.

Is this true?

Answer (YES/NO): NO